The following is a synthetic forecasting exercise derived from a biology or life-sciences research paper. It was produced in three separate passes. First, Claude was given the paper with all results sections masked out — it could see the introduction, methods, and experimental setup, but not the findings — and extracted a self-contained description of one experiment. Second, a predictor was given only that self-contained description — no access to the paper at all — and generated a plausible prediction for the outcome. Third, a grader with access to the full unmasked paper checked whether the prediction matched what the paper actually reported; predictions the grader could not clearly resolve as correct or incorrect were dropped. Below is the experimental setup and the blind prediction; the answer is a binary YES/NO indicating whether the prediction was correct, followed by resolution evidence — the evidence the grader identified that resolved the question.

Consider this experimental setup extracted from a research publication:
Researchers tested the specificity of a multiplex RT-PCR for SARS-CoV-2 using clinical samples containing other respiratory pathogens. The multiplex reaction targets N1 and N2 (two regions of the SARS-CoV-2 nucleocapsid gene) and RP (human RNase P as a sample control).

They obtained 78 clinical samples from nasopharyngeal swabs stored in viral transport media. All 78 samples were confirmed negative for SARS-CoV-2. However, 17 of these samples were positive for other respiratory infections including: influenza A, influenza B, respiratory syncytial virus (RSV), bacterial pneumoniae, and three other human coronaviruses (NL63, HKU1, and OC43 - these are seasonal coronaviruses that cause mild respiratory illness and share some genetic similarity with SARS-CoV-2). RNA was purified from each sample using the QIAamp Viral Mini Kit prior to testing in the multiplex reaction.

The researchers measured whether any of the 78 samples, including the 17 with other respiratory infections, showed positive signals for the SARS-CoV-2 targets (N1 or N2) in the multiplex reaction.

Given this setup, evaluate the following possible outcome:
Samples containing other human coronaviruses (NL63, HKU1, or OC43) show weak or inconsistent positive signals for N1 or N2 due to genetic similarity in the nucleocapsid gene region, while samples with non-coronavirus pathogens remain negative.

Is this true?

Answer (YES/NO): NO